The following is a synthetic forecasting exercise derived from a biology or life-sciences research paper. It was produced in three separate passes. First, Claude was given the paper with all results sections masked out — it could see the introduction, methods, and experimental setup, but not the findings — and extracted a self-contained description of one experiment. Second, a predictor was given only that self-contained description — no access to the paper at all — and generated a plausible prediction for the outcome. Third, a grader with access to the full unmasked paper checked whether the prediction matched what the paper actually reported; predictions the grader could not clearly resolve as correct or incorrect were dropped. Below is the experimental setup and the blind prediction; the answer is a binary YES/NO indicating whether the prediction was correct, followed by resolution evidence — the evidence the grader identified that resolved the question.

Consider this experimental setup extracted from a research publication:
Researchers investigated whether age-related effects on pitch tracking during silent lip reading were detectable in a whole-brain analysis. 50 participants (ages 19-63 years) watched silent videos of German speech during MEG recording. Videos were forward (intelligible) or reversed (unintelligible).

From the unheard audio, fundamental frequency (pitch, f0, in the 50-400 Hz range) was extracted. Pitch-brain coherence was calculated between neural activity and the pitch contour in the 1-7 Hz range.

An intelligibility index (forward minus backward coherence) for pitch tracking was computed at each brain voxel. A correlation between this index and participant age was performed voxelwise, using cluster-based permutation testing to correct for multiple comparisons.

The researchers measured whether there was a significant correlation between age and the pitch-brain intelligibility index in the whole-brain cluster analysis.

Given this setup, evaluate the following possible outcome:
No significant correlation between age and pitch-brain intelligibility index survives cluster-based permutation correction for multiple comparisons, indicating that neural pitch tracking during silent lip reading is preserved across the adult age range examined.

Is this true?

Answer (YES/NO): YES